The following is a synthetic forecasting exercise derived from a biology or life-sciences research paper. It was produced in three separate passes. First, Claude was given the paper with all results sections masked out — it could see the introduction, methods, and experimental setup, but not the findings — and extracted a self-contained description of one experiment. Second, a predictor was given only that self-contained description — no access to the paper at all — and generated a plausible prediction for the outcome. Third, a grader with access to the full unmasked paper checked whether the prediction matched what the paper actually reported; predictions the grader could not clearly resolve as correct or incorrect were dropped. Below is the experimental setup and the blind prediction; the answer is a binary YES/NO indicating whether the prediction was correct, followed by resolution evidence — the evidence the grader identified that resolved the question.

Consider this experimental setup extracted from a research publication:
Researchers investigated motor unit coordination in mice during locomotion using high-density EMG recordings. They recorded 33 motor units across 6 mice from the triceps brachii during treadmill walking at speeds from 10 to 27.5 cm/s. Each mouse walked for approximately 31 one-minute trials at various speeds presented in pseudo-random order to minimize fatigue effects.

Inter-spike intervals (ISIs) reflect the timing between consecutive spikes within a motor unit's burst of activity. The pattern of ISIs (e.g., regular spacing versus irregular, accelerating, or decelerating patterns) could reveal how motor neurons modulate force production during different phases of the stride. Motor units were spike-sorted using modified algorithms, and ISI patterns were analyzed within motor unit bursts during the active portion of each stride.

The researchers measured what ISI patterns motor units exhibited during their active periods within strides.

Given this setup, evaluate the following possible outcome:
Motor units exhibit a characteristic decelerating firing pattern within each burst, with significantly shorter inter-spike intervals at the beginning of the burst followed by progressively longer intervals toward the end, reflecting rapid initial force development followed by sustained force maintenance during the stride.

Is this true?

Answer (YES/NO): NO